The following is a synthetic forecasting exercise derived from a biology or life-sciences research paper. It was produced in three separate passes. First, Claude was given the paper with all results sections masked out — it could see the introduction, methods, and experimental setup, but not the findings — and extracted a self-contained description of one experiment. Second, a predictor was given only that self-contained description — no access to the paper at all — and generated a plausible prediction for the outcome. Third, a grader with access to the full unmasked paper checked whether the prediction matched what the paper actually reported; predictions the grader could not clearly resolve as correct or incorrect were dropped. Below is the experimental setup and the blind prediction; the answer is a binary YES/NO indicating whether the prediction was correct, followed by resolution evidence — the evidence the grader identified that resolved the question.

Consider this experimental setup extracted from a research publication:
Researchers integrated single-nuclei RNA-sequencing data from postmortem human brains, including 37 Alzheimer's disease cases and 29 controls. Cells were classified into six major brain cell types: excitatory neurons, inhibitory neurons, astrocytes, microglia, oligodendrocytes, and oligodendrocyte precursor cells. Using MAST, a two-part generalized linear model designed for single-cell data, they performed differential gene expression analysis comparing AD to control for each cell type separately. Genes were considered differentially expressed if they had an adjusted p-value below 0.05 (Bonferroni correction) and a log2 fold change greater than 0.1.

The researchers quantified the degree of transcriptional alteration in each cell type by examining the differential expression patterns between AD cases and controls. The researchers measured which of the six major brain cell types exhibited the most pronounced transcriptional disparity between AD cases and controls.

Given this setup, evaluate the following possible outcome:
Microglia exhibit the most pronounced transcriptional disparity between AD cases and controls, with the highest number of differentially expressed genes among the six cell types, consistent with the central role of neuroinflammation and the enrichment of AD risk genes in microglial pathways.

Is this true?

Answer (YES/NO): NO